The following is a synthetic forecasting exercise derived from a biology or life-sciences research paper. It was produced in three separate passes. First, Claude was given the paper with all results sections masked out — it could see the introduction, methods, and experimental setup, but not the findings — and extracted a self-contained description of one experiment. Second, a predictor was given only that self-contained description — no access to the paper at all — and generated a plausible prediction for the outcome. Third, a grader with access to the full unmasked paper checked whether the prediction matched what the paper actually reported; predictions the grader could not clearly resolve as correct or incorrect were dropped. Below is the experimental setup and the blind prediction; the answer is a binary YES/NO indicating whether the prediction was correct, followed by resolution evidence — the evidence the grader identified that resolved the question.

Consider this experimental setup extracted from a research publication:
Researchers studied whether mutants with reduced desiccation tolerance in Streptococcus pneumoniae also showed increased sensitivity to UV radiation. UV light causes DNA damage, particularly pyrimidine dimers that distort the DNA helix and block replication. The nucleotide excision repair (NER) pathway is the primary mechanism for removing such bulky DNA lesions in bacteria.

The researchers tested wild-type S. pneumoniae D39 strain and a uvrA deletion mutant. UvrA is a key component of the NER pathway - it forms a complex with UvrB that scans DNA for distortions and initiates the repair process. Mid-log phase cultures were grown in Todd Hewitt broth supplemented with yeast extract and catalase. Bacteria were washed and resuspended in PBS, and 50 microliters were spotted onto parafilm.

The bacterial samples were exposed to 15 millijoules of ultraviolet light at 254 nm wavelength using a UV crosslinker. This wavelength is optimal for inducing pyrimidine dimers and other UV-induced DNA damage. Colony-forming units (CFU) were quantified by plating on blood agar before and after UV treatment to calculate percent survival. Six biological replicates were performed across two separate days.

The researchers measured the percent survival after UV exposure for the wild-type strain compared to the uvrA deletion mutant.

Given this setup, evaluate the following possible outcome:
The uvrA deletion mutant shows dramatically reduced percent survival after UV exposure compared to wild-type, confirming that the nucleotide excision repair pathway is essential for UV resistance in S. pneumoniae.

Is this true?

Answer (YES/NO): YES